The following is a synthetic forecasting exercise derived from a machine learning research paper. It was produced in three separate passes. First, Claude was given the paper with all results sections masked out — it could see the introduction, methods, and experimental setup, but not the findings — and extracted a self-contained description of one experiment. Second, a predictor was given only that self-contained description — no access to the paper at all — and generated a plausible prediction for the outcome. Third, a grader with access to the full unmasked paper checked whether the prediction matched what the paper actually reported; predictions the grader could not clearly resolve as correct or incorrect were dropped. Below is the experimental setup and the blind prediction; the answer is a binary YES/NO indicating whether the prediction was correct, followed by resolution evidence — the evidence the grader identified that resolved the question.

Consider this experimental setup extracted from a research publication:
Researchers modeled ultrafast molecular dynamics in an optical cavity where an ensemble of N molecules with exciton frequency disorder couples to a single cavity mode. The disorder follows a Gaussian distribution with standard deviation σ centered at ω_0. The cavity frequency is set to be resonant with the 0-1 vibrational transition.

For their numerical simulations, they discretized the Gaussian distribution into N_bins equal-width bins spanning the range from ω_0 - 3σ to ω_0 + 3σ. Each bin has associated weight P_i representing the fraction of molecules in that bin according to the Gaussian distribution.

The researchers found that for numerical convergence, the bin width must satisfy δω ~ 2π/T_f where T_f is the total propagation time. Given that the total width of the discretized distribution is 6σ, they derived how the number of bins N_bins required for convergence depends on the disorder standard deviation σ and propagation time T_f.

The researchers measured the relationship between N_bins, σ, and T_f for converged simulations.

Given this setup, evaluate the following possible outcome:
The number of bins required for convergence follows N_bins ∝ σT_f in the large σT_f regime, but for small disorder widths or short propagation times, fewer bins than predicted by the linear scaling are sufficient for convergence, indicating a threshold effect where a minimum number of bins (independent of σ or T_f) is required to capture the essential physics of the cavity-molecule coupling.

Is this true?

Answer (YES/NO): NO